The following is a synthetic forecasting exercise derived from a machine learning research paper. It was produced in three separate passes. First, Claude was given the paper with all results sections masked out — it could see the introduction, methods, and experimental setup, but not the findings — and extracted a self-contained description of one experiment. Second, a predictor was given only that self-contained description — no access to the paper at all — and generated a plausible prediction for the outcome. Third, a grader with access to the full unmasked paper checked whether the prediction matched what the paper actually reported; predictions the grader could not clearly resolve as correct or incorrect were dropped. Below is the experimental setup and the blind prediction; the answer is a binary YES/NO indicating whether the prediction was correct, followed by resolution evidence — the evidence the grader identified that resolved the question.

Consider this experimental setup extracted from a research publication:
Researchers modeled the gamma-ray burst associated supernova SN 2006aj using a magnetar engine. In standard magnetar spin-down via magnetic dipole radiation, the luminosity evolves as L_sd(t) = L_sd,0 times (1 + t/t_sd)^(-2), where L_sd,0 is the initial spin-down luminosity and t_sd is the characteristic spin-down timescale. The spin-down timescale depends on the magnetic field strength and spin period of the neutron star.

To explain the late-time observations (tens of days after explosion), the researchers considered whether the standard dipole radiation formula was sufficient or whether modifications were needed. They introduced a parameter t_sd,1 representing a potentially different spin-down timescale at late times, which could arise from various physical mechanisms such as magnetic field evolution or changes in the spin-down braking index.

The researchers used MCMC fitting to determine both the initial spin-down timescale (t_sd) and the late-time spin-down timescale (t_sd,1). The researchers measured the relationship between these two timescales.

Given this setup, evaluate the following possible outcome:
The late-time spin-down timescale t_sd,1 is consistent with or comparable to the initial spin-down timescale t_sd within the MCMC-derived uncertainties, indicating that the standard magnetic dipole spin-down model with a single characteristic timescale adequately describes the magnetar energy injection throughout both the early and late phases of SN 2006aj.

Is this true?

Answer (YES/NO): NO